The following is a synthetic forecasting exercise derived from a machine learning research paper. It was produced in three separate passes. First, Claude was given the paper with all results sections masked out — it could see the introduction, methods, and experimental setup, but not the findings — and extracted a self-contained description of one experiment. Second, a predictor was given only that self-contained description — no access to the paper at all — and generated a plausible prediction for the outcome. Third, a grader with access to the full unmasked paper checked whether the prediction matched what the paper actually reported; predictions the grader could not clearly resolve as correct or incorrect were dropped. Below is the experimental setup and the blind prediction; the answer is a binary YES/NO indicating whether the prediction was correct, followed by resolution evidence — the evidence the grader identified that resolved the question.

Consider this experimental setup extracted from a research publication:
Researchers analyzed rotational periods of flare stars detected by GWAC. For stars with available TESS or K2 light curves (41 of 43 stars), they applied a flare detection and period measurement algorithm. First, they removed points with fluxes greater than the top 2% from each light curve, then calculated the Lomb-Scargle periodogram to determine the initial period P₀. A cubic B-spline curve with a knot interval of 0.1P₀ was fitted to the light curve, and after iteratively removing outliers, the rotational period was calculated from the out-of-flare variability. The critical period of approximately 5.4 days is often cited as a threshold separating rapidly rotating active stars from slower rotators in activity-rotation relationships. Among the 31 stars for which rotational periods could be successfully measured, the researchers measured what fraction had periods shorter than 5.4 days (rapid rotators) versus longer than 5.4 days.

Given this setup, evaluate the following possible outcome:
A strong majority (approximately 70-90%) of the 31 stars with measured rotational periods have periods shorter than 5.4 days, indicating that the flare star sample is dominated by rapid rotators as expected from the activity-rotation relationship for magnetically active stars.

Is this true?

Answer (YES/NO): NO